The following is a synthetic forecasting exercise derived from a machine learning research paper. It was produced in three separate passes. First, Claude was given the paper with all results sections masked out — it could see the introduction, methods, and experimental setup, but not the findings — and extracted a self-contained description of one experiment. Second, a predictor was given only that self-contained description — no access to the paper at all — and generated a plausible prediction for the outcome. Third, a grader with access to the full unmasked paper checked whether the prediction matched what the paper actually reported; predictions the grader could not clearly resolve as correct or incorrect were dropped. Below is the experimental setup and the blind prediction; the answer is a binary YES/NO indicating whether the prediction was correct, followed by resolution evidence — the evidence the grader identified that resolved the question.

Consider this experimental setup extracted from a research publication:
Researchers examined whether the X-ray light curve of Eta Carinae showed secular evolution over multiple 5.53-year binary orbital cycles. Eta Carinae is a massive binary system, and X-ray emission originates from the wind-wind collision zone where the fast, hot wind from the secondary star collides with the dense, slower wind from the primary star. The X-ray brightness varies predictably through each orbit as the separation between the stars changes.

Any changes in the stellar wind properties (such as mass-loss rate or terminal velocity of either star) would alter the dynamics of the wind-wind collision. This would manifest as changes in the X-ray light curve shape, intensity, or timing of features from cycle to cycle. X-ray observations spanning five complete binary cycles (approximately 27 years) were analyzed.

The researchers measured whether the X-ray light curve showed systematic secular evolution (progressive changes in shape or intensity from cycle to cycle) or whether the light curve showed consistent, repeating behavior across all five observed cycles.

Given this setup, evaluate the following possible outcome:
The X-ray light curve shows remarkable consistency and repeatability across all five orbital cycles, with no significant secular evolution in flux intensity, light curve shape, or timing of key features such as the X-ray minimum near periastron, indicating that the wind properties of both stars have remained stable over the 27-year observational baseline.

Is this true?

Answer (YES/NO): YES